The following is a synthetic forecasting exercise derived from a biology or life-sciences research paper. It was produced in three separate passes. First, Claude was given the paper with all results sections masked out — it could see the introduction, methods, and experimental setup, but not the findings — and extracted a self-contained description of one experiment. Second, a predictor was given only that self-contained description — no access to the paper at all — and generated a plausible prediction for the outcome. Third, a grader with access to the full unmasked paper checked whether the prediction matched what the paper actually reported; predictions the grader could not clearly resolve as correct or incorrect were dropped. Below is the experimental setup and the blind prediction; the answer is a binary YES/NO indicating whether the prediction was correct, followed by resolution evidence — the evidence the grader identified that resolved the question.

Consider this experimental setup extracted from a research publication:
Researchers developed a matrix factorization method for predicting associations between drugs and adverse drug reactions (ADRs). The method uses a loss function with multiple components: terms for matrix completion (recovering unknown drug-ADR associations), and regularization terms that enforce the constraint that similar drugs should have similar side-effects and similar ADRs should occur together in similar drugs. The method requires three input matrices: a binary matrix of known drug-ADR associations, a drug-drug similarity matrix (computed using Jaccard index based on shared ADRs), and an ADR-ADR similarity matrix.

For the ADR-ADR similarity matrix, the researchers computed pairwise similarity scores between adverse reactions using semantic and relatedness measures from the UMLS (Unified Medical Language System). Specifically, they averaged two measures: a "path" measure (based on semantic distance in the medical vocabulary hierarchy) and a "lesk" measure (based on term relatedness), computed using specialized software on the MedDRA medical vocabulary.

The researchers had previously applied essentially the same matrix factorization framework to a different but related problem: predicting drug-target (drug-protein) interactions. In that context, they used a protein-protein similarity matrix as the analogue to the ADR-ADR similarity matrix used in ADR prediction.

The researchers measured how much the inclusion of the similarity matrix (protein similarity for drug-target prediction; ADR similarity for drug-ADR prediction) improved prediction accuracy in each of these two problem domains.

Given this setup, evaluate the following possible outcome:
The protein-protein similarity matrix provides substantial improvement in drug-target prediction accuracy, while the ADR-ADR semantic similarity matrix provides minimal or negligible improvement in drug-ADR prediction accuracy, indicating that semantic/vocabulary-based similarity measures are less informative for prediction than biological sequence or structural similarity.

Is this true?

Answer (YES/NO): NO